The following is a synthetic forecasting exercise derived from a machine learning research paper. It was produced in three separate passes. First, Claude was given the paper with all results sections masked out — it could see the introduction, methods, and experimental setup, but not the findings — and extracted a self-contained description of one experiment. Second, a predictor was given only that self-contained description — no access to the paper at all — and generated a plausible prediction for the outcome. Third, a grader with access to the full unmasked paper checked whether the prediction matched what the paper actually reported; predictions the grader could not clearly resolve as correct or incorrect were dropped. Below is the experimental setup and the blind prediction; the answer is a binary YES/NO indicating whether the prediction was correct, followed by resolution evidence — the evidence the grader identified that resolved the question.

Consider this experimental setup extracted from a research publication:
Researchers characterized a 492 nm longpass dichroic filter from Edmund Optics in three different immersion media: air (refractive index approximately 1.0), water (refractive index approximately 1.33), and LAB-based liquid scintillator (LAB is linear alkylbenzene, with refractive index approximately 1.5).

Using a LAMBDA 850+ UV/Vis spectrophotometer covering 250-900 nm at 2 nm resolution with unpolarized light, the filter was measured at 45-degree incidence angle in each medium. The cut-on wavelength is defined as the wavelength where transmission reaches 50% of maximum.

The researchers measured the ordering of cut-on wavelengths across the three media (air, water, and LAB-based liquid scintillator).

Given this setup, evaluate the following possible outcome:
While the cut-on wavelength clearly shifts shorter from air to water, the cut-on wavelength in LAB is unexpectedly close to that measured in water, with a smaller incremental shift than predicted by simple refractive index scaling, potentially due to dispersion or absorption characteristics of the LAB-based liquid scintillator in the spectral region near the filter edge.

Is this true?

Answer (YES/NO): NO